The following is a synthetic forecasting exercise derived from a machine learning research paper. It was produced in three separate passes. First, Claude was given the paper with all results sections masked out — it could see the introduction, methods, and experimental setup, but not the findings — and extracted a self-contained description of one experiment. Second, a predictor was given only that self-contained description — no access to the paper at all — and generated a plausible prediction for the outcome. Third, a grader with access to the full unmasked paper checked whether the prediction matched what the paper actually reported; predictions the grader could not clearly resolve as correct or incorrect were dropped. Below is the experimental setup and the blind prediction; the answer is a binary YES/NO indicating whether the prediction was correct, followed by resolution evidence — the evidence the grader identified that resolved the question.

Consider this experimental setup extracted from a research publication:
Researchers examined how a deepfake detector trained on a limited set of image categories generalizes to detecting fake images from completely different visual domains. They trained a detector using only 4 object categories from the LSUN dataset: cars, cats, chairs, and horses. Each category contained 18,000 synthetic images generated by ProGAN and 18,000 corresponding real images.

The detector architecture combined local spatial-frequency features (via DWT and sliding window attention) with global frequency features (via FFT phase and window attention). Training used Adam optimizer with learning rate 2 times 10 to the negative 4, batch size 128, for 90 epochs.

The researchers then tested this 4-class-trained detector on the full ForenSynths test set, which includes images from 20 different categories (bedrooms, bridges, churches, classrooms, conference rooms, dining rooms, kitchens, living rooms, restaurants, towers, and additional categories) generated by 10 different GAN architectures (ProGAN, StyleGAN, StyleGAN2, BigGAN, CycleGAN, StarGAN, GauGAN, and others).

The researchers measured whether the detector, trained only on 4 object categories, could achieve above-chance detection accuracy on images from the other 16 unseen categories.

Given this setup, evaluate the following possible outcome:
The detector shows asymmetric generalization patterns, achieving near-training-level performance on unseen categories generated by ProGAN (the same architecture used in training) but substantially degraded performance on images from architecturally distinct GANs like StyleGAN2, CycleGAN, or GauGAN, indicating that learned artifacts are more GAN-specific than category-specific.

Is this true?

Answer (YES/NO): NO